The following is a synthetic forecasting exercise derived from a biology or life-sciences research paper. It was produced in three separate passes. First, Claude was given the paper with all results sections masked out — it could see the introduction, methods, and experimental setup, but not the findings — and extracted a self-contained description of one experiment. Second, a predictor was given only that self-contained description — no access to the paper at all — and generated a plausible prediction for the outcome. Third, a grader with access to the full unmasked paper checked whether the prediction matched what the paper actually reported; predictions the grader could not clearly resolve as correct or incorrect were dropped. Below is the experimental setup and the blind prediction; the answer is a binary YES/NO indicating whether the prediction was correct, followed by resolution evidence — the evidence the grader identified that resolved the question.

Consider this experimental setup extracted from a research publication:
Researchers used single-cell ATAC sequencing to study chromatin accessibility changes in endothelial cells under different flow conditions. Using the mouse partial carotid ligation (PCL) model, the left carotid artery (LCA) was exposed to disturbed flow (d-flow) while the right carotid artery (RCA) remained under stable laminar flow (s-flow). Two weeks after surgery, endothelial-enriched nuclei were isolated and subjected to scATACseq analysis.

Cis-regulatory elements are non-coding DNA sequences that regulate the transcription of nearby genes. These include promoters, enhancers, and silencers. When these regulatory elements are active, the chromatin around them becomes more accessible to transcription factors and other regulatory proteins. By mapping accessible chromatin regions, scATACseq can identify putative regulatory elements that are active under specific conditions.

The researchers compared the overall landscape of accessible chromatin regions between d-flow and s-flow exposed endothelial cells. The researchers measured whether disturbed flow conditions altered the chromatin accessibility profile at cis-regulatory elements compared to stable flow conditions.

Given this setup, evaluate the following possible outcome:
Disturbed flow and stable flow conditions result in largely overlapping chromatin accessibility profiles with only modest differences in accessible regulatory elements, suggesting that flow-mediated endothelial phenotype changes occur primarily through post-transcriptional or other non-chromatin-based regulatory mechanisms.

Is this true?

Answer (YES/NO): NO